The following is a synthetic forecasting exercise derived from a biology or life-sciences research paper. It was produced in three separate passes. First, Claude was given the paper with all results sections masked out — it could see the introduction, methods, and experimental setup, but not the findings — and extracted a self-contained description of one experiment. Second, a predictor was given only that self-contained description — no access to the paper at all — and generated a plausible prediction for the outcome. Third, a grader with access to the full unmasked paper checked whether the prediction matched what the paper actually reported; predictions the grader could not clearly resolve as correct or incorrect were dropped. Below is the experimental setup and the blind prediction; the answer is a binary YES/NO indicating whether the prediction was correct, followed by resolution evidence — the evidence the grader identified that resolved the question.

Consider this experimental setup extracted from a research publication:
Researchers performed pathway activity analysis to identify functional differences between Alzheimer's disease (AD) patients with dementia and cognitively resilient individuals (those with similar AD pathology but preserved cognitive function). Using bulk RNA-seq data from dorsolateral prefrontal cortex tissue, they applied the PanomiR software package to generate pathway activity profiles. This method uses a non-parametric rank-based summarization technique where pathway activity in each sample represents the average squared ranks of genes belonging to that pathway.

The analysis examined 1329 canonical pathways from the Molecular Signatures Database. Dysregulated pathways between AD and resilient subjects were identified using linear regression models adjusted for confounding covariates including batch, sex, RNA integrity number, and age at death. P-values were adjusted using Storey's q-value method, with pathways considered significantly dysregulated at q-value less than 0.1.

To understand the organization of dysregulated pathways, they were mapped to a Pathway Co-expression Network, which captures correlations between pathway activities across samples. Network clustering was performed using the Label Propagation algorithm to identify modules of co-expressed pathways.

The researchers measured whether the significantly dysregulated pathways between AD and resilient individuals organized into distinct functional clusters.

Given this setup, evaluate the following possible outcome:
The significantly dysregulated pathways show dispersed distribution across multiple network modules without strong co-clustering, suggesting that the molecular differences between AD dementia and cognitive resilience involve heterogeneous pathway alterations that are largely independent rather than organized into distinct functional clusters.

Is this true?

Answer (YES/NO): NO